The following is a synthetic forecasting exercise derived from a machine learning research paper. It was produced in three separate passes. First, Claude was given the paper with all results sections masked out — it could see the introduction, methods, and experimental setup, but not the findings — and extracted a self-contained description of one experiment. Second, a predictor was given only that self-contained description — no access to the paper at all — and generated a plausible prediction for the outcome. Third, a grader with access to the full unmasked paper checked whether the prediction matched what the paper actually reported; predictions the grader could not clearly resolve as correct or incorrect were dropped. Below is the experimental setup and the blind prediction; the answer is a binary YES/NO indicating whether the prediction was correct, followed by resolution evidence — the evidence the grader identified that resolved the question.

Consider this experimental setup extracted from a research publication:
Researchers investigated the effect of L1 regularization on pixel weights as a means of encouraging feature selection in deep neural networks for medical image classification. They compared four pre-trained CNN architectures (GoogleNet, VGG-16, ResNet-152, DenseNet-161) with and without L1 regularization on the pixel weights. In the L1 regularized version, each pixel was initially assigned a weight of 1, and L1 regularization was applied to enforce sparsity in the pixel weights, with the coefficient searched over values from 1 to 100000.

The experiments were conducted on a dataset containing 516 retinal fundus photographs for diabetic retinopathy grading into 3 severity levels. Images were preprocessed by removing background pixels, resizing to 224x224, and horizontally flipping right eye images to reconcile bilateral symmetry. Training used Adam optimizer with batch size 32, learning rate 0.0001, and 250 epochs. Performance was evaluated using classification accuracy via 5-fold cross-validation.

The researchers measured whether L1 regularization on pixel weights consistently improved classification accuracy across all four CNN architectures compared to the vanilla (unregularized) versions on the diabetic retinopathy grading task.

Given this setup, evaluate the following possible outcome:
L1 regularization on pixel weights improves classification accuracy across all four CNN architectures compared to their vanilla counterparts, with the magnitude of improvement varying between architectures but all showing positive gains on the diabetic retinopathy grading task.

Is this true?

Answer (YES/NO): YES